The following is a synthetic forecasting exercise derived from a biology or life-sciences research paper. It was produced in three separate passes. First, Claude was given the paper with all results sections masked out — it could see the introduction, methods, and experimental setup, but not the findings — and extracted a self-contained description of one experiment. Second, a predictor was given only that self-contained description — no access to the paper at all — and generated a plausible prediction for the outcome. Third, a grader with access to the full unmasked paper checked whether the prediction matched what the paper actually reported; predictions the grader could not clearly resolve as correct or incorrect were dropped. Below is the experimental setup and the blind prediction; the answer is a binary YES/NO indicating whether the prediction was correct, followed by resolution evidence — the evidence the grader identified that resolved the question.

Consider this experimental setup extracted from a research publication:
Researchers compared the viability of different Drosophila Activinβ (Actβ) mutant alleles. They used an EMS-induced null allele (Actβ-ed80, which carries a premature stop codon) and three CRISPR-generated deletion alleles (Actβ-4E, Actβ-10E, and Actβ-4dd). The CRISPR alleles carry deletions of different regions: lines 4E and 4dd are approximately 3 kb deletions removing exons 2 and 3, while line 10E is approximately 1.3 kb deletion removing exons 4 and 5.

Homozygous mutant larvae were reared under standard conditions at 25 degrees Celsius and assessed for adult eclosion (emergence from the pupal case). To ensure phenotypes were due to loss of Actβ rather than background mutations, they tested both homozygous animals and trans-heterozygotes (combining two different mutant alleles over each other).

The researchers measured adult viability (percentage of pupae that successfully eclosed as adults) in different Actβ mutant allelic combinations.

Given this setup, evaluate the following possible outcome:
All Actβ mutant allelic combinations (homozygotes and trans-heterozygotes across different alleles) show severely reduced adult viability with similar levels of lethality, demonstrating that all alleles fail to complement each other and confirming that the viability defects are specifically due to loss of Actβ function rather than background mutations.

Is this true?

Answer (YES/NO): YES